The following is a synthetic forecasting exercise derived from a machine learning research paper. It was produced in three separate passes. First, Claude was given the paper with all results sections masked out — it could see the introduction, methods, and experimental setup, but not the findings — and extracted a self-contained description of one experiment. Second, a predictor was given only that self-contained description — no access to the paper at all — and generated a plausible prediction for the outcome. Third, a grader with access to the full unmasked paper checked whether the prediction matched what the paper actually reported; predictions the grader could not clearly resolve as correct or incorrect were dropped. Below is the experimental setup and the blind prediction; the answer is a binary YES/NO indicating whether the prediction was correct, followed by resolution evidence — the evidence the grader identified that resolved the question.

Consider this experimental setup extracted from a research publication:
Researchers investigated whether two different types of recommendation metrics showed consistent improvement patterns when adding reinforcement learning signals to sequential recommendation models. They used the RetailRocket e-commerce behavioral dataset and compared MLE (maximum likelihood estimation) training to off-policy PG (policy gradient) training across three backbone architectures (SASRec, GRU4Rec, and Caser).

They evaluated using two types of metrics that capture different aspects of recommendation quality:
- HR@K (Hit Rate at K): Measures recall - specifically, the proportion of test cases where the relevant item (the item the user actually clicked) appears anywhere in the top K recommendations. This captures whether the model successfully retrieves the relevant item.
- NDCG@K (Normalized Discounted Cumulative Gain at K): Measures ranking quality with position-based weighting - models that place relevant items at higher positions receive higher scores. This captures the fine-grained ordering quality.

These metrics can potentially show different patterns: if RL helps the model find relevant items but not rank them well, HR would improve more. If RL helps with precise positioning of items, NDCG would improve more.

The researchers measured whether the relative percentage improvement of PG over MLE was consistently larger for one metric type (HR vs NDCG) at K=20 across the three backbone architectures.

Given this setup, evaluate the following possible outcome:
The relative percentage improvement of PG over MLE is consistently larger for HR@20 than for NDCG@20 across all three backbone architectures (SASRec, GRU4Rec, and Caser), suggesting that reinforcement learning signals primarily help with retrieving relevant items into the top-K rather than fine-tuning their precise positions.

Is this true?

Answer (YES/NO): NO